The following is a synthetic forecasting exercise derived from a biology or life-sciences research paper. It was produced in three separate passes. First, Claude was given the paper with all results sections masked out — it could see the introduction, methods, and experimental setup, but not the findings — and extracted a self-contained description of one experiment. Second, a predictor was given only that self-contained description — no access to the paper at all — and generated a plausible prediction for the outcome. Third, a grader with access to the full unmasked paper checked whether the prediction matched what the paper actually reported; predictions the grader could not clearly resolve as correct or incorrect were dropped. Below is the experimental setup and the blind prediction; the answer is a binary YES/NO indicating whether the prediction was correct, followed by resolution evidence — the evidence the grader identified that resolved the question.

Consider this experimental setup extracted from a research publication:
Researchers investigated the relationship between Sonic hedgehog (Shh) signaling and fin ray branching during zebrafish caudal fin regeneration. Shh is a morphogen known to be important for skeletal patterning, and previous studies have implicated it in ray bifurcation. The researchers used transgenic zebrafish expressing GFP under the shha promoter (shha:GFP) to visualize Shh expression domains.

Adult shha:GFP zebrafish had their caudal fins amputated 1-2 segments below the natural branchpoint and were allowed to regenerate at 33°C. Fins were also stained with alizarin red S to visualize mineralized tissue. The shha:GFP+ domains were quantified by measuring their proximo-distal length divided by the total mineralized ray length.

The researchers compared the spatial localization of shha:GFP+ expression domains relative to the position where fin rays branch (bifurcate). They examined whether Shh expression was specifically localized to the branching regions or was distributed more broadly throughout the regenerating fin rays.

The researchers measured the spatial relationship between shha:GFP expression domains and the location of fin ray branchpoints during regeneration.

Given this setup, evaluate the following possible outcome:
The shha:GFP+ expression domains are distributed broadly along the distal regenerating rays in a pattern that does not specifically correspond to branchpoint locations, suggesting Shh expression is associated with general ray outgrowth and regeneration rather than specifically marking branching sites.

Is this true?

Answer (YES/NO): NO